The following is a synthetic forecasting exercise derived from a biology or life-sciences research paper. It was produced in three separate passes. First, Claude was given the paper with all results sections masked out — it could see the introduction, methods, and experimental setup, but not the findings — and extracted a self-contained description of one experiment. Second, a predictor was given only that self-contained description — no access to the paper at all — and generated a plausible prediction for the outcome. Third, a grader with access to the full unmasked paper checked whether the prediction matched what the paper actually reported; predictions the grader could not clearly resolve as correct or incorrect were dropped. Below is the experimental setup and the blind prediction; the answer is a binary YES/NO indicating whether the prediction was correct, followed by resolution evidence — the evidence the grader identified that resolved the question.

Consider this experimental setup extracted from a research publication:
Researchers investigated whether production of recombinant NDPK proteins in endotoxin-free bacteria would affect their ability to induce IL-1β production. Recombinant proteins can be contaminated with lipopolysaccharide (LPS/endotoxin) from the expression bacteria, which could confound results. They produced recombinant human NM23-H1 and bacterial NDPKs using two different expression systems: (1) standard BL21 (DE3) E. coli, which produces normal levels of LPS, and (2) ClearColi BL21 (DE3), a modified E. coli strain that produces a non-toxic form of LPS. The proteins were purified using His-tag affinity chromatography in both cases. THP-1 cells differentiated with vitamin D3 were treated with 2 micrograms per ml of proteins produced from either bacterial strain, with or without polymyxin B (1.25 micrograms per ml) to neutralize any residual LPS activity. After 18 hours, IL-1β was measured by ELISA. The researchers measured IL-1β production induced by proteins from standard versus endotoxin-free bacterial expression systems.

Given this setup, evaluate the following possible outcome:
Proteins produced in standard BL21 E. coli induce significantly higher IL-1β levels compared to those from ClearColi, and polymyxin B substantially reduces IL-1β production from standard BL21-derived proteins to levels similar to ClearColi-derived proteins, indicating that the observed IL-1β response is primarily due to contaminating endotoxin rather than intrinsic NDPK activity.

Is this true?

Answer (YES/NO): NO